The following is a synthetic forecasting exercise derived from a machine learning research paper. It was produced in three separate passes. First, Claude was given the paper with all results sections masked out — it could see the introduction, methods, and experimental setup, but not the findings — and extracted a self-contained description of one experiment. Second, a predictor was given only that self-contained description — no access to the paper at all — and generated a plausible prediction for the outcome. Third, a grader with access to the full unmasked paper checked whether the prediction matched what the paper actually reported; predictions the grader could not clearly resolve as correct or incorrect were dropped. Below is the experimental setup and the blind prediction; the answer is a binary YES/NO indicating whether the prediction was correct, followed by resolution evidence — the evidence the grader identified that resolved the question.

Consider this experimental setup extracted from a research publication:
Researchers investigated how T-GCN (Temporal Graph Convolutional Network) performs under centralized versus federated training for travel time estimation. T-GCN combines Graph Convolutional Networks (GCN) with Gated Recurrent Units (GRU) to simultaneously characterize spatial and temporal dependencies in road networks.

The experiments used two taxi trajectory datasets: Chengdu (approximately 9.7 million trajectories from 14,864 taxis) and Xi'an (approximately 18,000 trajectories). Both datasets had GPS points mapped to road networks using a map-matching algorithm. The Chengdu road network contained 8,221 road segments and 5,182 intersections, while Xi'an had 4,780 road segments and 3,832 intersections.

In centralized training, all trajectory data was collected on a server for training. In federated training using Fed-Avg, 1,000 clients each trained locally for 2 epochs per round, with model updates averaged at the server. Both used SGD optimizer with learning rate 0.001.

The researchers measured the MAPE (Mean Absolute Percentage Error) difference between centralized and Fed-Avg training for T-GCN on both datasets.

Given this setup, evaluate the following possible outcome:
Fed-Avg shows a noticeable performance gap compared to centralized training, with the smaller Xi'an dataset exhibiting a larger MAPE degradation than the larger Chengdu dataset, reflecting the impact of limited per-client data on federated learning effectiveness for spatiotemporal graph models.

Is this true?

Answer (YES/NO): NO